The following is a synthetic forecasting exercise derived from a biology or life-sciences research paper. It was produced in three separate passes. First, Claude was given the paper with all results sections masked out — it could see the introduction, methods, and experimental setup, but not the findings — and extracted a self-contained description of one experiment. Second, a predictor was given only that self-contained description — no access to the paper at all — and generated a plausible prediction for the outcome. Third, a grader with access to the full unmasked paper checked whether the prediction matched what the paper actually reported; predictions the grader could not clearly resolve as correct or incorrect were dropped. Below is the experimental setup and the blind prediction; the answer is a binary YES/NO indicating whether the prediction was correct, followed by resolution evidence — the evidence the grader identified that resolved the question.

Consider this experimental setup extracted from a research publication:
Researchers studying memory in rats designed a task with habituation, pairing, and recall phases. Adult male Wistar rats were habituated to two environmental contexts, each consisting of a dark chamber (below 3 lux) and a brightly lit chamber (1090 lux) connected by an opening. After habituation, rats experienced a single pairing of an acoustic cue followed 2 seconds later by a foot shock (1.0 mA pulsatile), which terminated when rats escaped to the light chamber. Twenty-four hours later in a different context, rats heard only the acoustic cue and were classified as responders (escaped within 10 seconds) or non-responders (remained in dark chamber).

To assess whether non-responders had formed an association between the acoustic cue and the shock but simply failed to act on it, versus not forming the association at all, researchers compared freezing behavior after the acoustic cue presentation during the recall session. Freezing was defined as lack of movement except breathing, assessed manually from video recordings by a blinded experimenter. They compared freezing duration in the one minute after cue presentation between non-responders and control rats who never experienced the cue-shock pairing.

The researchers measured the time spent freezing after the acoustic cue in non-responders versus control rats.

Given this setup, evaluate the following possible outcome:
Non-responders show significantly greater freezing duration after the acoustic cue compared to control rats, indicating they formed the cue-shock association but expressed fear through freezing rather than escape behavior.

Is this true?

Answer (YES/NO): NO